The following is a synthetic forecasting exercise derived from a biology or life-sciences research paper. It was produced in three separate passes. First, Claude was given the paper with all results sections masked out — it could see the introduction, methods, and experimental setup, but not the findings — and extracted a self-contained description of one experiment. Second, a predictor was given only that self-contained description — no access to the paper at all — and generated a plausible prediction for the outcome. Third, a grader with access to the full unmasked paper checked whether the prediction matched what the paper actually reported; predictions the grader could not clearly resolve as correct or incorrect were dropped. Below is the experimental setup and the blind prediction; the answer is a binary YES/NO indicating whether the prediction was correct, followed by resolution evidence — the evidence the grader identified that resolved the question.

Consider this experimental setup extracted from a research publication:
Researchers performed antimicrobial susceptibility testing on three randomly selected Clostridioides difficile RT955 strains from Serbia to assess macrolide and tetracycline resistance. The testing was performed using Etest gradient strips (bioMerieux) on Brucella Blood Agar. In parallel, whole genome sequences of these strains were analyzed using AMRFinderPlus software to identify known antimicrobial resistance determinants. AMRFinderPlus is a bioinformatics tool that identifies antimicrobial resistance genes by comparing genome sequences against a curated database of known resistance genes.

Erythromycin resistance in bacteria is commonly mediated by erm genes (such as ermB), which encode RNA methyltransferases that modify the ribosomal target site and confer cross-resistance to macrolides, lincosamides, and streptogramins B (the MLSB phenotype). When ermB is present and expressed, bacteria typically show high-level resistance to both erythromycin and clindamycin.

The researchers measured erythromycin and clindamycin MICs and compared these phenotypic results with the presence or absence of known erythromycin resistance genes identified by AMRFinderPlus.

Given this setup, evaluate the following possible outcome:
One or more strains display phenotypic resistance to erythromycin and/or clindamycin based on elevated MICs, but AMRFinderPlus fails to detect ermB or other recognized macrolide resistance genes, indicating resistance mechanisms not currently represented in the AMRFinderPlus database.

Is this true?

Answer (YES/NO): YES